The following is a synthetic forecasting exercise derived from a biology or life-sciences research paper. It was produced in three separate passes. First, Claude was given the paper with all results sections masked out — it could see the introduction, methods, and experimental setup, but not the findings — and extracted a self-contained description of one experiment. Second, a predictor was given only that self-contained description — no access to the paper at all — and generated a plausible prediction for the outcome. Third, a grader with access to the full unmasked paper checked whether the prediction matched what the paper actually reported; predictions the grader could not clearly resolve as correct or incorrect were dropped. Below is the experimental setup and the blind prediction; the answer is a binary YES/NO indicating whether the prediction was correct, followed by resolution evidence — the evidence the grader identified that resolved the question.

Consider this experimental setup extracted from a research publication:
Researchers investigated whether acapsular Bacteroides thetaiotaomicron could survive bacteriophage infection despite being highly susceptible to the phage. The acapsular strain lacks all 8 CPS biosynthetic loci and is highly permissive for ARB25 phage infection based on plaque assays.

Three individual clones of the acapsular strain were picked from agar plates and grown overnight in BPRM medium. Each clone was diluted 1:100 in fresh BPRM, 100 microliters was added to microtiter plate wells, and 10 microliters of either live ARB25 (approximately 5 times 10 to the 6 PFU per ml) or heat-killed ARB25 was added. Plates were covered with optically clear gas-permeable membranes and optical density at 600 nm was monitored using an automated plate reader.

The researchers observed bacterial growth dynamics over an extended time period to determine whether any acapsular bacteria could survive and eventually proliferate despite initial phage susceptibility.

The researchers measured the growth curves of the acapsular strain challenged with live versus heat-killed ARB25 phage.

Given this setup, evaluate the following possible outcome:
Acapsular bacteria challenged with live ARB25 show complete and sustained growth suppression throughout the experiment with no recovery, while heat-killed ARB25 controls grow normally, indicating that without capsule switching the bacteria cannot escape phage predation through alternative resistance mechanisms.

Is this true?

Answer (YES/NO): NO